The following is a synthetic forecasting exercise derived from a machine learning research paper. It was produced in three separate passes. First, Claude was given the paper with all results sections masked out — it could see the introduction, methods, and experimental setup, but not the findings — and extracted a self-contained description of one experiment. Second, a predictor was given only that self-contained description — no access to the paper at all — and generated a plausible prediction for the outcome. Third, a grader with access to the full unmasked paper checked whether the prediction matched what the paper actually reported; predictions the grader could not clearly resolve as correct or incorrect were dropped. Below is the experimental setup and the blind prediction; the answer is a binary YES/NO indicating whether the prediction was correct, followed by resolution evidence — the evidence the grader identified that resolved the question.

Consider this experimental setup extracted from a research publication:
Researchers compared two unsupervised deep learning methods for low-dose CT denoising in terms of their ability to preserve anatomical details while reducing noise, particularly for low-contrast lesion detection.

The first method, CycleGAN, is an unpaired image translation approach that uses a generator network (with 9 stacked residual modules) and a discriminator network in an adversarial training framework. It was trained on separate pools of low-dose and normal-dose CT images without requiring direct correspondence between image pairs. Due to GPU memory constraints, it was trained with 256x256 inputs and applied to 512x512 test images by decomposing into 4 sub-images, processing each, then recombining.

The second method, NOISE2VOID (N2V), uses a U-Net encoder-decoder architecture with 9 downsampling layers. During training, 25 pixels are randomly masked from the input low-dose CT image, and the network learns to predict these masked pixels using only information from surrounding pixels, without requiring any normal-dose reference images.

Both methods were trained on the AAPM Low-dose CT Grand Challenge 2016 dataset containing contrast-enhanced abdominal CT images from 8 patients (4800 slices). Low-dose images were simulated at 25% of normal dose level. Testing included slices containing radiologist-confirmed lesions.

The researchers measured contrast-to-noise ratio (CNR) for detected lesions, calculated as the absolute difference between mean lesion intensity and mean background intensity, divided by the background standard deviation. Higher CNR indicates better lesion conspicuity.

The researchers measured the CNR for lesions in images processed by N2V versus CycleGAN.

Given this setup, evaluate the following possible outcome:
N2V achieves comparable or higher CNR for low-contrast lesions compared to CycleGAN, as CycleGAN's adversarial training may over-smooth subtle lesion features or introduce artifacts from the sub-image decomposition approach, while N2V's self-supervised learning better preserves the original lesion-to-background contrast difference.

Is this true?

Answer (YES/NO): YES